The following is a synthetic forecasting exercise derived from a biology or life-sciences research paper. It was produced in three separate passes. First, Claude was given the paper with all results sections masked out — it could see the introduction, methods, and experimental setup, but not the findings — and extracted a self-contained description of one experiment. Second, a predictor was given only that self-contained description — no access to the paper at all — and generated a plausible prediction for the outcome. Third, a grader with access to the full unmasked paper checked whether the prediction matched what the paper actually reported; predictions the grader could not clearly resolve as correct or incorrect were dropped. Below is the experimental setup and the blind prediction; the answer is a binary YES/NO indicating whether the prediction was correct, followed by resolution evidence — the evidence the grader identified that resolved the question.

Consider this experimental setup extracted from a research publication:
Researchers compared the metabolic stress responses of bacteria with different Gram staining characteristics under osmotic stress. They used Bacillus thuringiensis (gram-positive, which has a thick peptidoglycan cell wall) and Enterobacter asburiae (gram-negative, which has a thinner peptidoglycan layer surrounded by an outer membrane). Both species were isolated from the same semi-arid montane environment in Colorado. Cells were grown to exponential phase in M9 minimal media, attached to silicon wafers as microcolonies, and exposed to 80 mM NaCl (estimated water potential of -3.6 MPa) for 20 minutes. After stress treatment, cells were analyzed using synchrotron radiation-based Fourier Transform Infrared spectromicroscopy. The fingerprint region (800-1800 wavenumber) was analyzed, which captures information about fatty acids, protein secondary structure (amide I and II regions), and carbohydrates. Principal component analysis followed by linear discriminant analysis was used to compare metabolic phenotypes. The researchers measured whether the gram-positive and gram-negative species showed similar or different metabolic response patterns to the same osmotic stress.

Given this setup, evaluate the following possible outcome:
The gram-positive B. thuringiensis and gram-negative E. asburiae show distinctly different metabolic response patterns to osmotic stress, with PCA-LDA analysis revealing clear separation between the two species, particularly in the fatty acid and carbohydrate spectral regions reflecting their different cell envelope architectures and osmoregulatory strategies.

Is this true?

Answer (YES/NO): NO